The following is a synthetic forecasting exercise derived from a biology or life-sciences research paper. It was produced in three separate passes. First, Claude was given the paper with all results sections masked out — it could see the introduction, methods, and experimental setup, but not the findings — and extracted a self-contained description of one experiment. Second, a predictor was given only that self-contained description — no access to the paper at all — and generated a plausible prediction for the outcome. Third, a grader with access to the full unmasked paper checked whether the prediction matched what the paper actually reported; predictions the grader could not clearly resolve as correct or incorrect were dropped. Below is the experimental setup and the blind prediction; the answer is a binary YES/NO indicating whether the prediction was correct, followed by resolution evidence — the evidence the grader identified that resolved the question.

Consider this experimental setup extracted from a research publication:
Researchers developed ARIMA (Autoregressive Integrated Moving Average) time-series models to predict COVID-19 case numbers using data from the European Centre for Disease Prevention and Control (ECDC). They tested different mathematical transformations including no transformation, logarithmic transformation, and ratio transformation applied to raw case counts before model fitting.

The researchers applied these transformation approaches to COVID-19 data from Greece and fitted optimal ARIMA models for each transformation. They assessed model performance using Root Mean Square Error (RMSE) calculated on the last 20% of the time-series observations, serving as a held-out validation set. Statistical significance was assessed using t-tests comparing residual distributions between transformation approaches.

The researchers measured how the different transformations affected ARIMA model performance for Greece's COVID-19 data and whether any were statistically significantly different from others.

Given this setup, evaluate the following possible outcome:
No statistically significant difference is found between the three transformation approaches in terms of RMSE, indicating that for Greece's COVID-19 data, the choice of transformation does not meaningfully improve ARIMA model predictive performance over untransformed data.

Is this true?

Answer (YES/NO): NO